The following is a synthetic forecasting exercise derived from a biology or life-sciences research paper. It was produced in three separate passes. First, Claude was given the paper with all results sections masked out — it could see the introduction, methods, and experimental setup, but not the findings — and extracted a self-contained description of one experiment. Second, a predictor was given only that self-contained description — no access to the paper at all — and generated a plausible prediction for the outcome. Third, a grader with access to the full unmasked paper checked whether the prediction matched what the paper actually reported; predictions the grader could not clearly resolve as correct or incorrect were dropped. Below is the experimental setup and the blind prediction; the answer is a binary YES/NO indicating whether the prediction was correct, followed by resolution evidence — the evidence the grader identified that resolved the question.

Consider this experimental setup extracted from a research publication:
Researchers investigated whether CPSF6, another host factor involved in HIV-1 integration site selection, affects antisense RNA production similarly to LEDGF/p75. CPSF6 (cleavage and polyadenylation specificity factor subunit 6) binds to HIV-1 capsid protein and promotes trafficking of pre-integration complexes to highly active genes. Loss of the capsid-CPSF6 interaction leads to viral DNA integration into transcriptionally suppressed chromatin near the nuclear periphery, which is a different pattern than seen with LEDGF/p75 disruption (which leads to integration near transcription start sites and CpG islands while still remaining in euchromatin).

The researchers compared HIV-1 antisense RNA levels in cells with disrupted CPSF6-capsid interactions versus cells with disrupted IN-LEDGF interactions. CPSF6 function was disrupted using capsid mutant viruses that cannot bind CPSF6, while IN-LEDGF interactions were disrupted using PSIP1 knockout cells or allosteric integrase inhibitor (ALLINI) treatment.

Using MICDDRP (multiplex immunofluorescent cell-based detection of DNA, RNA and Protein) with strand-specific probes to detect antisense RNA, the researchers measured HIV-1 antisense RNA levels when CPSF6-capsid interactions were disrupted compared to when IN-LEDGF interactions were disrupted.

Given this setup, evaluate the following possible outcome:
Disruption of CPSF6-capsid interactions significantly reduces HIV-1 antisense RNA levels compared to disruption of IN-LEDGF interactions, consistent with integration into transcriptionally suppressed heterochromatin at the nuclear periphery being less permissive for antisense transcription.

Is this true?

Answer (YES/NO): NO